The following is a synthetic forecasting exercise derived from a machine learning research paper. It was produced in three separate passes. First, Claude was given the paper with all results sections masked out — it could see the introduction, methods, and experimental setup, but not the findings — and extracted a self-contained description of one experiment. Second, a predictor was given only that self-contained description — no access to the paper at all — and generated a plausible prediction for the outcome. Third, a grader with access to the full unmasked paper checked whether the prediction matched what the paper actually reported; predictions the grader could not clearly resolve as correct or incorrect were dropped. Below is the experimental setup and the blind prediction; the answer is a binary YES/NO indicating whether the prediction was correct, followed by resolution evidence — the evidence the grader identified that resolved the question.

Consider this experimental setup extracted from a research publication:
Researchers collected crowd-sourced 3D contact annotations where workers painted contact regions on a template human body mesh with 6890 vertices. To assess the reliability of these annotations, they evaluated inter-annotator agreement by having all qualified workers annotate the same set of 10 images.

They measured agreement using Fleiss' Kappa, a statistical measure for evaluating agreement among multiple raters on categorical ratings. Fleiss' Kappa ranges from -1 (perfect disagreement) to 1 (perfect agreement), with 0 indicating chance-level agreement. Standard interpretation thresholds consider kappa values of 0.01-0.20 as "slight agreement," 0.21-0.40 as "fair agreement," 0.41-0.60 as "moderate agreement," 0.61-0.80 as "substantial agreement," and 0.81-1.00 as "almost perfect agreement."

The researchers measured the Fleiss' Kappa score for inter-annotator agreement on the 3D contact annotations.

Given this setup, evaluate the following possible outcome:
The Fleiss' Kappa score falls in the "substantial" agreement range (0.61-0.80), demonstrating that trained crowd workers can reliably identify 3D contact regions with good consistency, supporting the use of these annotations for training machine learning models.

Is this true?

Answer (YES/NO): YES